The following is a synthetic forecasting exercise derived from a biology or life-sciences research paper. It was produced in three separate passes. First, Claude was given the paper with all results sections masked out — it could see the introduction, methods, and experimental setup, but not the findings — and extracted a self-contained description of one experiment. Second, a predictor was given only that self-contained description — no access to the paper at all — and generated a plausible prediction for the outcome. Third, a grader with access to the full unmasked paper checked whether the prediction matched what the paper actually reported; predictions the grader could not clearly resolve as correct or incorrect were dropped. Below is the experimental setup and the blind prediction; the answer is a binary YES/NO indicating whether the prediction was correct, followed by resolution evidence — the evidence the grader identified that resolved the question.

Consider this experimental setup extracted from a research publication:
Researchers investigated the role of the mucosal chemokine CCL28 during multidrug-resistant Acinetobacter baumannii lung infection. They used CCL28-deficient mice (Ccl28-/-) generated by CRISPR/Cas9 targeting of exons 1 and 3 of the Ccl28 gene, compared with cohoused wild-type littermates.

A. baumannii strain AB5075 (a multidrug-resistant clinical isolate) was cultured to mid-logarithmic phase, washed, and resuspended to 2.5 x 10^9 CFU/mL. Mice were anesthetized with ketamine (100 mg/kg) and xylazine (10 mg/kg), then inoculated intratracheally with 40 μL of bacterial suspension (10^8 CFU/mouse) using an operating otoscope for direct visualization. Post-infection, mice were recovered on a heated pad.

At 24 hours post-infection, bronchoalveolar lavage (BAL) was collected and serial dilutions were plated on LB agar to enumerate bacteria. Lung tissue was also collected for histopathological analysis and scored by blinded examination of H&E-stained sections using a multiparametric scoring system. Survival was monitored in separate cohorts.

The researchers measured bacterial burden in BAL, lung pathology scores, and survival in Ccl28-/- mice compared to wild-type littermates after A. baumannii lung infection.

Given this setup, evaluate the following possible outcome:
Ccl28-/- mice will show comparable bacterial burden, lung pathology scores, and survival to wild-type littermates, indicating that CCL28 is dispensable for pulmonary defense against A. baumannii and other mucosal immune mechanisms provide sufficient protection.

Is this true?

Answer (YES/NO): NO